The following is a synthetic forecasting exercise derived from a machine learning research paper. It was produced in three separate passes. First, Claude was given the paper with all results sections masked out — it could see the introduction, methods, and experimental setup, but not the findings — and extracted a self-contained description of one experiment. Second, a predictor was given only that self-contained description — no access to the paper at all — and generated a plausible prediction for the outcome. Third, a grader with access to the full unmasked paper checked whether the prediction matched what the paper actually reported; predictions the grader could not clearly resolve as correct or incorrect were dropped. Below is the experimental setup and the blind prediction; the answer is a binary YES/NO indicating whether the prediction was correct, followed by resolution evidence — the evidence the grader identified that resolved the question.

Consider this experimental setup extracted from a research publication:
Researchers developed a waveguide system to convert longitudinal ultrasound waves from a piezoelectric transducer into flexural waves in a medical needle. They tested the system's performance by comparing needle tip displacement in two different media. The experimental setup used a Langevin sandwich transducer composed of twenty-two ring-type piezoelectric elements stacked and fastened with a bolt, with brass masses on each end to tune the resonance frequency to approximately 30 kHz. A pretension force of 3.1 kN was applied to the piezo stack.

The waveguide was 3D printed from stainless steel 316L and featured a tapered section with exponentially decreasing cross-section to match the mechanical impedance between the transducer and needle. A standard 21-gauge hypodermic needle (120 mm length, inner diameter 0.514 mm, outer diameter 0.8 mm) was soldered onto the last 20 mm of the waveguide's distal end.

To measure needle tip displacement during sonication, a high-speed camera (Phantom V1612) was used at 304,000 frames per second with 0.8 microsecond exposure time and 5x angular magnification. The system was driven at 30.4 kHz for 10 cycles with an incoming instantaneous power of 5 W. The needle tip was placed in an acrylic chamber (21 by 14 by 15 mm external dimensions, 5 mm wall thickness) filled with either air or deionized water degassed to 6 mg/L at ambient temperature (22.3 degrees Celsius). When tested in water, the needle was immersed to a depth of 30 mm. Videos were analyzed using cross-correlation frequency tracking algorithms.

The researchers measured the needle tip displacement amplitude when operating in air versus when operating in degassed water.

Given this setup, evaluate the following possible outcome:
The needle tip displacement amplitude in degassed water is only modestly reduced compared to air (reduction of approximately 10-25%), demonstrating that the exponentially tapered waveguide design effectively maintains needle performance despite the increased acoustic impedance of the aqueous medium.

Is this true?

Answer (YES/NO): YES